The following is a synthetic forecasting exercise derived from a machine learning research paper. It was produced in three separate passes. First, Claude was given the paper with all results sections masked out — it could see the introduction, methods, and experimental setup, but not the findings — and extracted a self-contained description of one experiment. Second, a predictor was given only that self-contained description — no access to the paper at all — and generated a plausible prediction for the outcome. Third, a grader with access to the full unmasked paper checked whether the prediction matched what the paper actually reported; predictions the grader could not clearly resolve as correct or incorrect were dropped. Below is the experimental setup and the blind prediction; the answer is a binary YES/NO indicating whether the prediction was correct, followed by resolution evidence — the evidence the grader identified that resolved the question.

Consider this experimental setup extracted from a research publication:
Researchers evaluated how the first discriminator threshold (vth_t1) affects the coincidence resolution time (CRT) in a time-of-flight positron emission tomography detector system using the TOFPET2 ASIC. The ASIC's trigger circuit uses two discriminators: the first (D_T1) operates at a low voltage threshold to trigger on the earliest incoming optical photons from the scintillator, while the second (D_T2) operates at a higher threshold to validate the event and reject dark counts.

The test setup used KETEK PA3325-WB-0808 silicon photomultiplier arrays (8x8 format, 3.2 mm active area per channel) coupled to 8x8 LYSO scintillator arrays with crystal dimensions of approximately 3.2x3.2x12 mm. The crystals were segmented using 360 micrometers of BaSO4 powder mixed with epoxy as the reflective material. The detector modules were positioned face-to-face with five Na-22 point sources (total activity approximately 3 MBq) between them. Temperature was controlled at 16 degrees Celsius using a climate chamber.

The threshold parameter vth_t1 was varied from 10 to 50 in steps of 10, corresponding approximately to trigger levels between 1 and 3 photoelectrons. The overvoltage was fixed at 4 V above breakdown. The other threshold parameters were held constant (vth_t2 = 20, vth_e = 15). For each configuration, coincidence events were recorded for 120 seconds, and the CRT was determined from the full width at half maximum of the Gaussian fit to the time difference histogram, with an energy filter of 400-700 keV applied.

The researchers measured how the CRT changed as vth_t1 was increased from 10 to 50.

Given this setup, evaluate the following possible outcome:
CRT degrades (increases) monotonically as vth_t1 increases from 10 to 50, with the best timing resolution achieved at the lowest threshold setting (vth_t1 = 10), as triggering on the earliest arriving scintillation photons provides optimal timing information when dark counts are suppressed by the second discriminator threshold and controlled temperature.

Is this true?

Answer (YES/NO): NO